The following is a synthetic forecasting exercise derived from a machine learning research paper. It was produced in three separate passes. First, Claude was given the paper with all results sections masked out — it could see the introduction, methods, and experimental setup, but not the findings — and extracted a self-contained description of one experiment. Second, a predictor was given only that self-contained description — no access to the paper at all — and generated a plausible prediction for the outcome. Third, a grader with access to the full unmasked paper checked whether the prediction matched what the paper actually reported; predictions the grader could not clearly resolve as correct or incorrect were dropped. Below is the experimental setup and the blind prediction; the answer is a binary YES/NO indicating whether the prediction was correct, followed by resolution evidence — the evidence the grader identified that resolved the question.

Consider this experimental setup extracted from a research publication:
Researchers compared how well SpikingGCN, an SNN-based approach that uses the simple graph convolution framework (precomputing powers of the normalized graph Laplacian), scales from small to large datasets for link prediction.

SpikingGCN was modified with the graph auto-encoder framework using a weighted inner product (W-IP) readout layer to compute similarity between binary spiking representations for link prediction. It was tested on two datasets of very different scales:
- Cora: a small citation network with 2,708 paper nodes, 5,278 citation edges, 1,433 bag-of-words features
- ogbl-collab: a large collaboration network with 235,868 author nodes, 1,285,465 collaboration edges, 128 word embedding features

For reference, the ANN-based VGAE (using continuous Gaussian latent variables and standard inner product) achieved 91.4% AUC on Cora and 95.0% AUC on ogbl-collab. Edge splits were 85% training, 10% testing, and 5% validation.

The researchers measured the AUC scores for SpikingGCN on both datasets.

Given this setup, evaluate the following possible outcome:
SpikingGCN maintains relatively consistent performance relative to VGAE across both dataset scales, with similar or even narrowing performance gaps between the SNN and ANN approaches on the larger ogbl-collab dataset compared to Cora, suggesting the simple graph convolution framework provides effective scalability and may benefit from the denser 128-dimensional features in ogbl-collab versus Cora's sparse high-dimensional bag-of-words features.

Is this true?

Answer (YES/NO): NO